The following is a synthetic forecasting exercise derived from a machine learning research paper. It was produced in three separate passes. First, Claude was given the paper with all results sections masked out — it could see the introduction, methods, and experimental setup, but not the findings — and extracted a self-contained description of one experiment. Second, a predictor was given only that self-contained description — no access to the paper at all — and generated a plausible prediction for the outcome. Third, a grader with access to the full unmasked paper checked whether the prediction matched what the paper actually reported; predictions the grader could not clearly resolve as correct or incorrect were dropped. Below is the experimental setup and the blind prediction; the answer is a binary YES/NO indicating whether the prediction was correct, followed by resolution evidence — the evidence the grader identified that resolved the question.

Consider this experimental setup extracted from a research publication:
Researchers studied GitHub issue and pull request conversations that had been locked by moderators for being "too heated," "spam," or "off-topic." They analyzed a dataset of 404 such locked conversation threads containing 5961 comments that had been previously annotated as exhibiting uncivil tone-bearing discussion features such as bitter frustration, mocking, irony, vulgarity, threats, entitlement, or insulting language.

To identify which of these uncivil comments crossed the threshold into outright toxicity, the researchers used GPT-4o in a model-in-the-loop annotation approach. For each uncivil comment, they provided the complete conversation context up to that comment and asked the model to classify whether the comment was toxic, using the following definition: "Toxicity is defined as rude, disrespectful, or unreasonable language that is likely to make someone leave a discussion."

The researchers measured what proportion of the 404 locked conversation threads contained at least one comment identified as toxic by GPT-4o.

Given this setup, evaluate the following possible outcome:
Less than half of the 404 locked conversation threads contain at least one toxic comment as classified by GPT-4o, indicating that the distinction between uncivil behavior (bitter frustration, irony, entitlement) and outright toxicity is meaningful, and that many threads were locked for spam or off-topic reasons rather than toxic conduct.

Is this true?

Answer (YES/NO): NO